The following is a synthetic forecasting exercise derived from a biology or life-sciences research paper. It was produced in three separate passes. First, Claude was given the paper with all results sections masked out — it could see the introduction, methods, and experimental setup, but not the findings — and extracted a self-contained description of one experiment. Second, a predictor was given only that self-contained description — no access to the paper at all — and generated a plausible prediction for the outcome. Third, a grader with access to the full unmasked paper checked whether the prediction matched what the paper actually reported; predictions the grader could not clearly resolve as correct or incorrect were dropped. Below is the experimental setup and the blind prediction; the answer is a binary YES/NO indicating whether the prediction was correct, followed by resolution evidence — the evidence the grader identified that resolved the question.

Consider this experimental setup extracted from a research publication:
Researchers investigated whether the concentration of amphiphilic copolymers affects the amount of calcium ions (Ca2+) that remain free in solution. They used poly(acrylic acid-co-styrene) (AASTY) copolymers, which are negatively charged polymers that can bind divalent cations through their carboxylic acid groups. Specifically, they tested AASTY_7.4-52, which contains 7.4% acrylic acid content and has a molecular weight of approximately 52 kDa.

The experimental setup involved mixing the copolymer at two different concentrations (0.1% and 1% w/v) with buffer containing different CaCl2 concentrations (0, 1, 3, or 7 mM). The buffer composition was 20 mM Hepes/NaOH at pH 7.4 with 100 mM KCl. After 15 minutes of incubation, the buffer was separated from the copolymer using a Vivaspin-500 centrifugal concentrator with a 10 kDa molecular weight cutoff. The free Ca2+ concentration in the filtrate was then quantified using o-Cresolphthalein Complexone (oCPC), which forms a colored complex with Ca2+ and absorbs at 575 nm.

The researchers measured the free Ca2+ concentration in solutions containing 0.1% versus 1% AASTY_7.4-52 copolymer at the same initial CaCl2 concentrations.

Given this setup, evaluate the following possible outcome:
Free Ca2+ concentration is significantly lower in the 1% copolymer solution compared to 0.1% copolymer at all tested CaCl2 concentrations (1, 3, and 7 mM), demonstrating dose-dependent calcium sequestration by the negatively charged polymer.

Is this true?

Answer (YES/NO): YES